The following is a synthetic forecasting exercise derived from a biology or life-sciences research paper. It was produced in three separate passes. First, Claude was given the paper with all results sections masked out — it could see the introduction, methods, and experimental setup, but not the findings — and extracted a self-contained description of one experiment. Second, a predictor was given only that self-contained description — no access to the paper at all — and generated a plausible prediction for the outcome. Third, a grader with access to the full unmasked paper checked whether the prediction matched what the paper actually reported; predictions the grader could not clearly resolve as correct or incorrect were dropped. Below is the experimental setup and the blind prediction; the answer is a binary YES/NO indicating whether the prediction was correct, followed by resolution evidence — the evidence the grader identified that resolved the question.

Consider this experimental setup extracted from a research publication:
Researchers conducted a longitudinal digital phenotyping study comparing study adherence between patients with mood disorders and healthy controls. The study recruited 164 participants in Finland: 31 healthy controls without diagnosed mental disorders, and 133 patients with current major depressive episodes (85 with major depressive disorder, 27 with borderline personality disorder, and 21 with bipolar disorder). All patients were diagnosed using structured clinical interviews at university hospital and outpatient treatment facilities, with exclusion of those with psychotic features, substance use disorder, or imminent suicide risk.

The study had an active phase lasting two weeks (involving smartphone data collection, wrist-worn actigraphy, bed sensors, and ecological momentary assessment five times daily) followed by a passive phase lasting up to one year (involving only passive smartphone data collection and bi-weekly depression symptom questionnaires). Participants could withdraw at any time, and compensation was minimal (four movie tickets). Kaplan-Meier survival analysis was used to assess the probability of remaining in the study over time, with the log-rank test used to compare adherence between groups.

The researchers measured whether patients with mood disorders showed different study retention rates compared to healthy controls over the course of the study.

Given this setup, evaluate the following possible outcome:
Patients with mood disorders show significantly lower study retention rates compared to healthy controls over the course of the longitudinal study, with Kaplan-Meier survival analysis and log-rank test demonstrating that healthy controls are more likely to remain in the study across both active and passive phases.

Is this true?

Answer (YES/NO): NO